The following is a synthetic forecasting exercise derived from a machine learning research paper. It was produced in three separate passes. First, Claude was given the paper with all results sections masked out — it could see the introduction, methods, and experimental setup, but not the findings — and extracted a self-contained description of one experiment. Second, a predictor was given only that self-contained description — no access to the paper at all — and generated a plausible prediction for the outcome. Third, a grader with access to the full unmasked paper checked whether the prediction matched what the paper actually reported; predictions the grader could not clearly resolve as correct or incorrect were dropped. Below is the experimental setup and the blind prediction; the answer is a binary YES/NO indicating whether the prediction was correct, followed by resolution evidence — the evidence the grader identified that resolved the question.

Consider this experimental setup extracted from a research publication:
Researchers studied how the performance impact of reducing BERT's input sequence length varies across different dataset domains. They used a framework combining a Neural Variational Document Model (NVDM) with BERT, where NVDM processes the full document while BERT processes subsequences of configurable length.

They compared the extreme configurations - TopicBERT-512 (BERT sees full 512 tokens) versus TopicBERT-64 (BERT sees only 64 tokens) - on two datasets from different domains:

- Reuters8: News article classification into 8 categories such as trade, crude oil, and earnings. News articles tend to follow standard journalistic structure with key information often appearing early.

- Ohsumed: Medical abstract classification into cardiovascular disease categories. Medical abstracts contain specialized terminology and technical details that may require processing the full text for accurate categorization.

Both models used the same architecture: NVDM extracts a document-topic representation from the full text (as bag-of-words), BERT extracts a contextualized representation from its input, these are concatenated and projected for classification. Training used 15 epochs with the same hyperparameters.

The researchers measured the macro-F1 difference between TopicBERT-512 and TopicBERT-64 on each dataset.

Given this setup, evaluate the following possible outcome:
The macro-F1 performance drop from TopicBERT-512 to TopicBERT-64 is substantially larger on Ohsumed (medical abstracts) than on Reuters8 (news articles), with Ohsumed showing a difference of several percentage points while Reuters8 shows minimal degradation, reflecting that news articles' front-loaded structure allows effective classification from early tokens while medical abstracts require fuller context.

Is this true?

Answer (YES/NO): NO